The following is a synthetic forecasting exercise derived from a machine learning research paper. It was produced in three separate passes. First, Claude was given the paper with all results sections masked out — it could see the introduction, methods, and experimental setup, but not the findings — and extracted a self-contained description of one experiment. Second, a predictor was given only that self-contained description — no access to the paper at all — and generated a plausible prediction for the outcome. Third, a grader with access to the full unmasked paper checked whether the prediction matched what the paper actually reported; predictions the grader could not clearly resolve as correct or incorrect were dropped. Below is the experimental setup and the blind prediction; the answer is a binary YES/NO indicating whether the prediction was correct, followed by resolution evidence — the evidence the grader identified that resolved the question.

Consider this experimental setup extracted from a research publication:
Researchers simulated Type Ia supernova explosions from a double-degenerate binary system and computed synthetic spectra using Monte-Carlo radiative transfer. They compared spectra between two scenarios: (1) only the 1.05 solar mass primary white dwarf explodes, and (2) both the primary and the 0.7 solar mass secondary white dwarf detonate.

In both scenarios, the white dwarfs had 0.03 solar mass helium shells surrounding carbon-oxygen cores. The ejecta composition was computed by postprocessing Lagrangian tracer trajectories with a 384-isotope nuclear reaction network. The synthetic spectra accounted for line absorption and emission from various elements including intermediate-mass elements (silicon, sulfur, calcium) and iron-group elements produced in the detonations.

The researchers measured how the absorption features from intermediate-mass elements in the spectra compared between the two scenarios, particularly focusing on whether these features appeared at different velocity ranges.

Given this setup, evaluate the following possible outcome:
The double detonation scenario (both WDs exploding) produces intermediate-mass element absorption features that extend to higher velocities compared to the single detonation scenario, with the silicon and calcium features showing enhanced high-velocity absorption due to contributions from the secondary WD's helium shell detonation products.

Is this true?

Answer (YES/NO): NO